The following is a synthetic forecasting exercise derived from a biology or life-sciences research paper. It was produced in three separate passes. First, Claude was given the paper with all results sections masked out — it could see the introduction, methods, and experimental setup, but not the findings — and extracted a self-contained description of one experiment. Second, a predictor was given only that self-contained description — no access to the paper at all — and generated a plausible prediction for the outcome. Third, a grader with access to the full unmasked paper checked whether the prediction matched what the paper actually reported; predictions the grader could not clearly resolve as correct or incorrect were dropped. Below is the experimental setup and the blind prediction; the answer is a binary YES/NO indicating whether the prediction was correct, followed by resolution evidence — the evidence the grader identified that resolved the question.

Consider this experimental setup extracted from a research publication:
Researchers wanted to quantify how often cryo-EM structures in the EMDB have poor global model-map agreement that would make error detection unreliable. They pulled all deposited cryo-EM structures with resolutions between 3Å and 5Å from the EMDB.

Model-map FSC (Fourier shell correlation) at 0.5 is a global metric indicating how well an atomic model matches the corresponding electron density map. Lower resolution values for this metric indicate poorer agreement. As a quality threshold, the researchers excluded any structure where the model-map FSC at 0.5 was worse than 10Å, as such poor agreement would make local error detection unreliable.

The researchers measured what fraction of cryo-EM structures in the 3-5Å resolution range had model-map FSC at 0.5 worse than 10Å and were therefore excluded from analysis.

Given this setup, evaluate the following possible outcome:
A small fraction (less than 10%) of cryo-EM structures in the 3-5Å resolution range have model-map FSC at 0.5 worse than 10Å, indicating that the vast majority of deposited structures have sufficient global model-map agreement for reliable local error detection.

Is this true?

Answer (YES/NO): NO